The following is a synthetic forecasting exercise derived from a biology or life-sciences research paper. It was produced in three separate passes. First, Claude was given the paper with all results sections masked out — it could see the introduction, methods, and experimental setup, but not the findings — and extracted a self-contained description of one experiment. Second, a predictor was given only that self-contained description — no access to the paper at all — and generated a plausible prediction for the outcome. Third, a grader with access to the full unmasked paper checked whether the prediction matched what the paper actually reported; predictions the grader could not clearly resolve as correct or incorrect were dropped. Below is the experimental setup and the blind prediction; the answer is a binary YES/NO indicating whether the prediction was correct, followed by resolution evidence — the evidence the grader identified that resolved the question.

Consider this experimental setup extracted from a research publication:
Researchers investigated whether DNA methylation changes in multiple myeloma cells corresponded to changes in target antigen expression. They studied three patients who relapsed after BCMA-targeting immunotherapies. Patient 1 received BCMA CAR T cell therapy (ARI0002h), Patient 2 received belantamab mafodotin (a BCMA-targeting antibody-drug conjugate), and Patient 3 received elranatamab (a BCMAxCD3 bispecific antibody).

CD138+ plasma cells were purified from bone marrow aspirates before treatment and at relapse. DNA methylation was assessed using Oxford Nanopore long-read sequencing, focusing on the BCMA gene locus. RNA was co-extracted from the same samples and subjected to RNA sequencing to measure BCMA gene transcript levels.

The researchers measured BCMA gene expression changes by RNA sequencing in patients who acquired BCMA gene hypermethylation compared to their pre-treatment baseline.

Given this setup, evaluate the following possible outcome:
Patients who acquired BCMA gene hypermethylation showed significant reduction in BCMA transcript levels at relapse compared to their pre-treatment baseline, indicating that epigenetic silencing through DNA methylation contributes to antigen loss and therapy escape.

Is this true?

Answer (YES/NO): YES